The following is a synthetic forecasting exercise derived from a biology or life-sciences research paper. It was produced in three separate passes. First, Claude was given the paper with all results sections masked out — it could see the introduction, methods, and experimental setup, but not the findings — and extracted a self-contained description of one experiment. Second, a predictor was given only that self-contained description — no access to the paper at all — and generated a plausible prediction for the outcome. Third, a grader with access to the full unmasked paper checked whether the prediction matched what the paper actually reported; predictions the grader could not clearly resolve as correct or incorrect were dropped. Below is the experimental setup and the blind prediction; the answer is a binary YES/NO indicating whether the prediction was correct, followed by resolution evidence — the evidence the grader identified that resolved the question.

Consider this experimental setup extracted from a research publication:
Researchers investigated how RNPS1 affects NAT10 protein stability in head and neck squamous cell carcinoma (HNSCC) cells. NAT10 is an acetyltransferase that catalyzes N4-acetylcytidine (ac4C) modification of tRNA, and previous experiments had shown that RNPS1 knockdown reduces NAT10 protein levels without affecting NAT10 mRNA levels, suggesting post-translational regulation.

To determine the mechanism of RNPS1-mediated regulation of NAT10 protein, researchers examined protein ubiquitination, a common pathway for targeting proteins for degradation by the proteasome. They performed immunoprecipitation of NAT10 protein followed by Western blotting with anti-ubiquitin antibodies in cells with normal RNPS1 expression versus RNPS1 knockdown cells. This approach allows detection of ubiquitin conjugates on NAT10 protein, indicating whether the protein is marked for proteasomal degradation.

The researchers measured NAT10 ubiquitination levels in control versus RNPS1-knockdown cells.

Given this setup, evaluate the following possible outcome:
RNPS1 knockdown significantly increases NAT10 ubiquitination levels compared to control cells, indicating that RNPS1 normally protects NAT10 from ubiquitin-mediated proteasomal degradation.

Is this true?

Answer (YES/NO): YES